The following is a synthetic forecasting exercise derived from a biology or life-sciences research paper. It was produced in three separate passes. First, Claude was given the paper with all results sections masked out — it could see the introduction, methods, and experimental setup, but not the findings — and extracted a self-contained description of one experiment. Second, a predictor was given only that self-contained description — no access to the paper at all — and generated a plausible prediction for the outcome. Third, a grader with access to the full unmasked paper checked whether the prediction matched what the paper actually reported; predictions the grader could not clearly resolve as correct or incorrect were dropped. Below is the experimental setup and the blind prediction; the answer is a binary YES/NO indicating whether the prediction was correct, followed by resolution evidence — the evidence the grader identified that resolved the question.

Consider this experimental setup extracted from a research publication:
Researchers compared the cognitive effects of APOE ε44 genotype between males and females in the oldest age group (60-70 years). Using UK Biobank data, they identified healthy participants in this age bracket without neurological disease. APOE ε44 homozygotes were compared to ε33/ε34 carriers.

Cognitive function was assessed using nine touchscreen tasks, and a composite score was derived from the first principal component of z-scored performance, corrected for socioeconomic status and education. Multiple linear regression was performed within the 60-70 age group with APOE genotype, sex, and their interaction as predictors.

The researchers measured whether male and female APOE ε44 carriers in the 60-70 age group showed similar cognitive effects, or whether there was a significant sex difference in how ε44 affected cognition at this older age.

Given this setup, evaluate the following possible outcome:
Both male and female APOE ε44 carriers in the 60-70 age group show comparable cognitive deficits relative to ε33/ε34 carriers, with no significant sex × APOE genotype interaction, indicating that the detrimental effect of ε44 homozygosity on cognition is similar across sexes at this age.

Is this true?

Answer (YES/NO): NO